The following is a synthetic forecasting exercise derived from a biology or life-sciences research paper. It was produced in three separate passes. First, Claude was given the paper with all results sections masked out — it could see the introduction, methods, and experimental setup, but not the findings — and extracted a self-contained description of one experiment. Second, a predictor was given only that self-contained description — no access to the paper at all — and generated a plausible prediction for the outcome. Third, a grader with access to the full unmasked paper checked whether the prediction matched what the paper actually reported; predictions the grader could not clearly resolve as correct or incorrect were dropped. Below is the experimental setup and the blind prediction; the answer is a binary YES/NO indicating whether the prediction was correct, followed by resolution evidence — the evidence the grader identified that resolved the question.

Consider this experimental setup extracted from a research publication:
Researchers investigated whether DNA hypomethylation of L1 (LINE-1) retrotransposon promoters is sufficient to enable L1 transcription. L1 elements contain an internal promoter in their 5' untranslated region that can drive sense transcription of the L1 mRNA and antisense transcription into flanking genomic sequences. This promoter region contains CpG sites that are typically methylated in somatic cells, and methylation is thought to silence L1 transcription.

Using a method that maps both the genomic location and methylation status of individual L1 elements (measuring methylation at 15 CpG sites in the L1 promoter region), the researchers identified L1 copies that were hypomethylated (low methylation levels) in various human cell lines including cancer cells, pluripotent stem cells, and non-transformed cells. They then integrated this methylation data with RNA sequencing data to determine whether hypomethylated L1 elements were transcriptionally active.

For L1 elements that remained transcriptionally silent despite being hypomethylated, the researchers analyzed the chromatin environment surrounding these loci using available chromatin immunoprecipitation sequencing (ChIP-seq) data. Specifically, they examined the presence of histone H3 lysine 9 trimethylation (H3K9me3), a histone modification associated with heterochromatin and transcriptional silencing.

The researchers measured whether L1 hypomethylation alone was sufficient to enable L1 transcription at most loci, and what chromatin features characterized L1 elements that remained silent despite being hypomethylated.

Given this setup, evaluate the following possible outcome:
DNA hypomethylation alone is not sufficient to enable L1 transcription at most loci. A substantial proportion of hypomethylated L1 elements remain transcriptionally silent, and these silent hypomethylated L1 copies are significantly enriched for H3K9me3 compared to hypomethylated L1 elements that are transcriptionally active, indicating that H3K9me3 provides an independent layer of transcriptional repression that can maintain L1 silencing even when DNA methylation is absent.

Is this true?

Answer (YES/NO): YES